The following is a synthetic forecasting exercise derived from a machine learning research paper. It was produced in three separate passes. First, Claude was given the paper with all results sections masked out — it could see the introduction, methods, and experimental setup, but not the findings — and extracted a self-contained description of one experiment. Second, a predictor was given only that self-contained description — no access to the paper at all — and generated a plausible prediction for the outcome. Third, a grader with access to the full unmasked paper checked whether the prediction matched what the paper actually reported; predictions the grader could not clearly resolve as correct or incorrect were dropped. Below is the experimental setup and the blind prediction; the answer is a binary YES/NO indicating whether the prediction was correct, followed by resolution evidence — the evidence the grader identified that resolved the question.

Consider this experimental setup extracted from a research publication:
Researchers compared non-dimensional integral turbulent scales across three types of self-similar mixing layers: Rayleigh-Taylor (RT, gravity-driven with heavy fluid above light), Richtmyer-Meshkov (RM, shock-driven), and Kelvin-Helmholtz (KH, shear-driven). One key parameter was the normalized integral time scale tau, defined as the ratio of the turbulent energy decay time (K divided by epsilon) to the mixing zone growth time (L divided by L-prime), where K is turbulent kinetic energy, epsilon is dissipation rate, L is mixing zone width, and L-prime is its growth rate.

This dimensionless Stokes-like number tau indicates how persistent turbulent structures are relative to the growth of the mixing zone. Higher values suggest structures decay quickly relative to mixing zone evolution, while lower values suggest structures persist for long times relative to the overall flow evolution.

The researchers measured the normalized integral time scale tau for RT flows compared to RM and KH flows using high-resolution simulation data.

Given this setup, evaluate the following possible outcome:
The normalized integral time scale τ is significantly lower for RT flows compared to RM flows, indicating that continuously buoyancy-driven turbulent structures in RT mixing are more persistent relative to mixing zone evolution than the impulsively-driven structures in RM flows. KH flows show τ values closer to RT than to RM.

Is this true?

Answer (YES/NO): NO